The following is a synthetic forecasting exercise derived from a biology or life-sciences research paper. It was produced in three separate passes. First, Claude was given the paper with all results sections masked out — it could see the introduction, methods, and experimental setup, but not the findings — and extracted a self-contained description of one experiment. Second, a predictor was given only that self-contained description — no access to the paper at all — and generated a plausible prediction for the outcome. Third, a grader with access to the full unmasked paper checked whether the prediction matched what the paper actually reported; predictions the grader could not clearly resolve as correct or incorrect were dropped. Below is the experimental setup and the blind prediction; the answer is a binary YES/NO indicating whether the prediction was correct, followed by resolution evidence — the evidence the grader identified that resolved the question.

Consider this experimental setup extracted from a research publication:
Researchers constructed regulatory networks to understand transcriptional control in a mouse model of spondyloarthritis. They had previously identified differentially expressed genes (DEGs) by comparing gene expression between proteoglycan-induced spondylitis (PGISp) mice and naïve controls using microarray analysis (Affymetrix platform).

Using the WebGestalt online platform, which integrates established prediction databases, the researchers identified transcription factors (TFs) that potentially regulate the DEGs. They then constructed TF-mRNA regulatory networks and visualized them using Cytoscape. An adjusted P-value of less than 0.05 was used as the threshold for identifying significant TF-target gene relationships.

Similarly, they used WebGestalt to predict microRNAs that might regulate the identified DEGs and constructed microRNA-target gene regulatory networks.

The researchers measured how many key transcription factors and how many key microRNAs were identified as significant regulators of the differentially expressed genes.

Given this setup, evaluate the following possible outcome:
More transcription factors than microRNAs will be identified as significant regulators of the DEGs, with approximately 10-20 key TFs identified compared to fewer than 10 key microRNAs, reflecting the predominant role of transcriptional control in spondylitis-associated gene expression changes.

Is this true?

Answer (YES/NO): NO